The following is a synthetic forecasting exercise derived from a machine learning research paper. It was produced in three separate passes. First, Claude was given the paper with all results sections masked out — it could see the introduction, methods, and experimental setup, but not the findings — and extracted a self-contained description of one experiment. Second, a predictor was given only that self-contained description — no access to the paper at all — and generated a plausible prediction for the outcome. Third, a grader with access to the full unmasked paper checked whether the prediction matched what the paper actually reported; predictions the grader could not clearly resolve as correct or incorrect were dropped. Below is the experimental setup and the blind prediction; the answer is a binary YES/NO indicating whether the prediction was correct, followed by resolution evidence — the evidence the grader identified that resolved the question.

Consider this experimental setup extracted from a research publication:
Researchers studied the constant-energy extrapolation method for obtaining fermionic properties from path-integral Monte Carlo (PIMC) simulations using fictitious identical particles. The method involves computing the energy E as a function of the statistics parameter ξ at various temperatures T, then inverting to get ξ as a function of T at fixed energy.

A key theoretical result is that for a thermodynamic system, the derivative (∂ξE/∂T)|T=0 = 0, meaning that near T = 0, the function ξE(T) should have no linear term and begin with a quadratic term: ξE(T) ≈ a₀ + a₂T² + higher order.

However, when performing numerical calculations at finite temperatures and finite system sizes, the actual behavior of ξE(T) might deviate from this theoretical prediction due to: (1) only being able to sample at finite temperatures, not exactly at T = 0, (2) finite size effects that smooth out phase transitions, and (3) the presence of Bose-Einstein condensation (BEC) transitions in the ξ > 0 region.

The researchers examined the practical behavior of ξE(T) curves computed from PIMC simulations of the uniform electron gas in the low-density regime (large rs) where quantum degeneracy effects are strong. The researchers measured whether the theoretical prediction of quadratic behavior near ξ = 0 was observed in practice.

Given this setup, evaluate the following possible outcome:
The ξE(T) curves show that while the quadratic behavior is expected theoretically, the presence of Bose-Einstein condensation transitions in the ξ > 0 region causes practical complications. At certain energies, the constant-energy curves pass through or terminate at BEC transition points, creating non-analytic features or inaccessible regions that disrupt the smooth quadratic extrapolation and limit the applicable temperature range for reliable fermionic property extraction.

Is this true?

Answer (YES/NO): YES